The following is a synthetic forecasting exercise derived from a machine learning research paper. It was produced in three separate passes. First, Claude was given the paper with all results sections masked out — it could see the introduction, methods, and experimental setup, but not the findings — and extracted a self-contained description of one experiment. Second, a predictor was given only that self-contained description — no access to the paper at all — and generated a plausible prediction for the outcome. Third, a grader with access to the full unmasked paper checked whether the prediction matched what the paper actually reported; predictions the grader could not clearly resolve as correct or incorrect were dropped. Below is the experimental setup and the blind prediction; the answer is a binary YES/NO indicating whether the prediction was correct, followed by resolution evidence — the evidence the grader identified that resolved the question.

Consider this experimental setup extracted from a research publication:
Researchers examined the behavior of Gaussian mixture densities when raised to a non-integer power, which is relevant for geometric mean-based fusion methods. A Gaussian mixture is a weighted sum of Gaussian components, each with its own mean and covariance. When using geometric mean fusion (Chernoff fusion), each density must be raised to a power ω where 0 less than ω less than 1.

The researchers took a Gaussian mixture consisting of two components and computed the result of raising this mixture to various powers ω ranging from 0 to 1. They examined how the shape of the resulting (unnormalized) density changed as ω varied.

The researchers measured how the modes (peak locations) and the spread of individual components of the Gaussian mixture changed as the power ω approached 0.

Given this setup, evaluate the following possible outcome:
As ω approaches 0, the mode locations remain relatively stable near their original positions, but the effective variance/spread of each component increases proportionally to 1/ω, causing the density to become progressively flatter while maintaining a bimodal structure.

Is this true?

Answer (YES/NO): YES